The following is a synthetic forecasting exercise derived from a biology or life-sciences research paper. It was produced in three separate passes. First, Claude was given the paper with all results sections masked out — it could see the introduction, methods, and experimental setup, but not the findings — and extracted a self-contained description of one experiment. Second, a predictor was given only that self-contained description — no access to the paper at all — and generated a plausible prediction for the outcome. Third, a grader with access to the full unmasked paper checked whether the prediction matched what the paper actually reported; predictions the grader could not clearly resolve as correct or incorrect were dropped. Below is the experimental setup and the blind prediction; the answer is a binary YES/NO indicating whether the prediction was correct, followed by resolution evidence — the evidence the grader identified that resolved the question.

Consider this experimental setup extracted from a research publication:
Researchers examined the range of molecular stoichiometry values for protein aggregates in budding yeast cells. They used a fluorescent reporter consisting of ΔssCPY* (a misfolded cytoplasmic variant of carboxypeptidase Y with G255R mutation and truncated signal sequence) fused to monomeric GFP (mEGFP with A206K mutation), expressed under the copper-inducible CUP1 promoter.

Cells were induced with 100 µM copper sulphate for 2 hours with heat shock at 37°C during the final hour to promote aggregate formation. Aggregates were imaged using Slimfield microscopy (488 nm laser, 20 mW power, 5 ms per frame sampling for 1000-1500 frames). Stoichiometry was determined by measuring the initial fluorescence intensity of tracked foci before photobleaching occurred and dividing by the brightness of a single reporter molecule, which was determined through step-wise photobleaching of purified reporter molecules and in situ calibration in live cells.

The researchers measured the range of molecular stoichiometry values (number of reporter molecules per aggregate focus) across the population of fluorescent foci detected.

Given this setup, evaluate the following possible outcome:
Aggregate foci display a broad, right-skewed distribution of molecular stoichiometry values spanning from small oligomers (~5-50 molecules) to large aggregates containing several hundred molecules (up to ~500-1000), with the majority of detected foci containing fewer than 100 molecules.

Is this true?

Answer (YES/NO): NO